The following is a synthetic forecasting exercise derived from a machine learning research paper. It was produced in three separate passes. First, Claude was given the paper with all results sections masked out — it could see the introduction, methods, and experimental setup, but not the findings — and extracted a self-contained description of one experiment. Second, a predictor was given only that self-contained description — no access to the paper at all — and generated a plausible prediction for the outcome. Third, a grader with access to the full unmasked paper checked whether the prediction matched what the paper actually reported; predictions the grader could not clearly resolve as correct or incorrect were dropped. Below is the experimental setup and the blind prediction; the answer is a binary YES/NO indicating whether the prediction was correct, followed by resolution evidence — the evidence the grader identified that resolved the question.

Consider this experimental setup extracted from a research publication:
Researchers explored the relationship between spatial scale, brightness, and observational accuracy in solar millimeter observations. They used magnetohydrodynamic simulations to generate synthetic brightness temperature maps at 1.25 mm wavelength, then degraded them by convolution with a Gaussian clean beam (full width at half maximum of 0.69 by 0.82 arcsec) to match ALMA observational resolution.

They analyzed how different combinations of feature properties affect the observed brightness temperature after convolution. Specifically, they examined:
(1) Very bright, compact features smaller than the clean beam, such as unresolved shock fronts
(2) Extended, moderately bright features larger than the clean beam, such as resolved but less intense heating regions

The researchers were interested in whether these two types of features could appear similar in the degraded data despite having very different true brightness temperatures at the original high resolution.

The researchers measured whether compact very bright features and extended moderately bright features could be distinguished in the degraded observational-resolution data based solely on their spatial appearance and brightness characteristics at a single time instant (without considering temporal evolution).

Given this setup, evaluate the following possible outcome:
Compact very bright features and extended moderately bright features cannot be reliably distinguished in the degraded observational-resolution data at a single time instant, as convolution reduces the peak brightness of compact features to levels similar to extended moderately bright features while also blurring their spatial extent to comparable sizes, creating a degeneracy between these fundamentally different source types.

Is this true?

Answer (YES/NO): YES